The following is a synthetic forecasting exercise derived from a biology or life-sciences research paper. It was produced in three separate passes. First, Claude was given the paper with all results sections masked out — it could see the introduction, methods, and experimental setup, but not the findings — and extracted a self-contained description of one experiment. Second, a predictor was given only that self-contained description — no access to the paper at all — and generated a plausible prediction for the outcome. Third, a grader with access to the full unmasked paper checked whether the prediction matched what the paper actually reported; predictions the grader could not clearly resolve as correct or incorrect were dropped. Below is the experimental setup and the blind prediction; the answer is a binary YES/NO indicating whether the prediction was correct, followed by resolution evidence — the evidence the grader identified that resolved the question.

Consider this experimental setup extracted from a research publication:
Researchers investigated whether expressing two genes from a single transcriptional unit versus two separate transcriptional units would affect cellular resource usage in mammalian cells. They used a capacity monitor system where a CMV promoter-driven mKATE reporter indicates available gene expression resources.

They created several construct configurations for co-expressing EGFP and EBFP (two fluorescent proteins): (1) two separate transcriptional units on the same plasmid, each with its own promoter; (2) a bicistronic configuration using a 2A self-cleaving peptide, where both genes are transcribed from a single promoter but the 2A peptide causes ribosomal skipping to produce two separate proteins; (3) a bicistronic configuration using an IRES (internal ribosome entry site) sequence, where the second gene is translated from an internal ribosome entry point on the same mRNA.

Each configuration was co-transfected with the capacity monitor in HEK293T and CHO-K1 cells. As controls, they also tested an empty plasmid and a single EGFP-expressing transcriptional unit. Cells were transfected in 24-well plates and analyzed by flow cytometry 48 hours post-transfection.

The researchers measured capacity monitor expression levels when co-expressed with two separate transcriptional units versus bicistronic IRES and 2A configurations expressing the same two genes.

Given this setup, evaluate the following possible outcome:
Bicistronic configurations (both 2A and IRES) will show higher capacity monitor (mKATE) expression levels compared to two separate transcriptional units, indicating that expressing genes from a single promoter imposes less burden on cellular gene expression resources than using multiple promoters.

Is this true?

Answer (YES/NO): YES